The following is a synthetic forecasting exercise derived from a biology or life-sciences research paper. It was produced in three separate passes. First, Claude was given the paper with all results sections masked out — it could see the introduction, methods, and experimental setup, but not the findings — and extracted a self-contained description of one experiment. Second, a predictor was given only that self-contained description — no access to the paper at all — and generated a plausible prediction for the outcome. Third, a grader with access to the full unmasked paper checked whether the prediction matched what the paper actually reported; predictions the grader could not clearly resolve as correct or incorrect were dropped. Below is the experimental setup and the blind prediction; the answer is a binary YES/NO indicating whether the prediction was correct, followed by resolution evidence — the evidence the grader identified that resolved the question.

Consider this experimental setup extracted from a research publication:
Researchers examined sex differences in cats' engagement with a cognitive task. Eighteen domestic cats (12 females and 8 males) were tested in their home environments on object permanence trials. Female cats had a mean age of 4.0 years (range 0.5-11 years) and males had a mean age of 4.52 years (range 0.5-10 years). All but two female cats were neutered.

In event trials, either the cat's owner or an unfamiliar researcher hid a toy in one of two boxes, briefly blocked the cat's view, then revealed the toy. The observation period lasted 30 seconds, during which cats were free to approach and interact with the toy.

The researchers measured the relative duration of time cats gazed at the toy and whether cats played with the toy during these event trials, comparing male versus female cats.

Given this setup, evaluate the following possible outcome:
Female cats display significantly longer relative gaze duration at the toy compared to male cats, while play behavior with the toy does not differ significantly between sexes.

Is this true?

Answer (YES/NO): YES